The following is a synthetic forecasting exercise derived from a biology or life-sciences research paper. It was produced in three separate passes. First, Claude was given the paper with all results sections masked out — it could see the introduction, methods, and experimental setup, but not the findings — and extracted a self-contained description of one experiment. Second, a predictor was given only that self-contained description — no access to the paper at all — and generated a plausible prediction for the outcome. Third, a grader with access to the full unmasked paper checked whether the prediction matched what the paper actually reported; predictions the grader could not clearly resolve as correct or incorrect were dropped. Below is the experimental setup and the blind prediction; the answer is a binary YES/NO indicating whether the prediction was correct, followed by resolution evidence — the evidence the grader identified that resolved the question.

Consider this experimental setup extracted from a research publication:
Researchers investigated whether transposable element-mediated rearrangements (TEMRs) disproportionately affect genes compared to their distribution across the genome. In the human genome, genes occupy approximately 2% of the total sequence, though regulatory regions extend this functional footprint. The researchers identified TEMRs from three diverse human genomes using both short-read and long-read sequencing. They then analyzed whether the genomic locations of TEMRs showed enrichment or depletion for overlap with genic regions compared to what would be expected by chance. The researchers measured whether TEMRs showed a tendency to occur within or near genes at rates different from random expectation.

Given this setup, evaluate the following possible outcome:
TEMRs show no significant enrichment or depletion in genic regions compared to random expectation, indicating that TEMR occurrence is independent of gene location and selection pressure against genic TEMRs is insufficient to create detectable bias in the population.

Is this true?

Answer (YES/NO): NO